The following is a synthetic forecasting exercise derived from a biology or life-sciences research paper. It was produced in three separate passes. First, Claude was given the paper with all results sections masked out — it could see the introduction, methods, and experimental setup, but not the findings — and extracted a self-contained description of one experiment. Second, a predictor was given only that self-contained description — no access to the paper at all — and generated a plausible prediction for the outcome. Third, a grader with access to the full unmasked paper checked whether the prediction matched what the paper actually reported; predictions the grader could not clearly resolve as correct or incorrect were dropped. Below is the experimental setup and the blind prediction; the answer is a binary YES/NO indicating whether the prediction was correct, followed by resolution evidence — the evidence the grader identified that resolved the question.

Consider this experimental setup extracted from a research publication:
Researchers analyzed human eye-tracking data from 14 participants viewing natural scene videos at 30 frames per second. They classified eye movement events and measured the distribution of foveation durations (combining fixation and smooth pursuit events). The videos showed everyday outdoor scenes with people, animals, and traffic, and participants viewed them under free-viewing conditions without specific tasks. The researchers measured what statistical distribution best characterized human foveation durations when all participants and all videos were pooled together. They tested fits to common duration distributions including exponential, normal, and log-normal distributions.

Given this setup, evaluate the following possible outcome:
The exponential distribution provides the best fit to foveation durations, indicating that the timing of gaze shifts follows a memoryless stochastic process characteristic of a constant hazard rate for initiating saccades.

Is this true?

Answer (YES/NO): NO